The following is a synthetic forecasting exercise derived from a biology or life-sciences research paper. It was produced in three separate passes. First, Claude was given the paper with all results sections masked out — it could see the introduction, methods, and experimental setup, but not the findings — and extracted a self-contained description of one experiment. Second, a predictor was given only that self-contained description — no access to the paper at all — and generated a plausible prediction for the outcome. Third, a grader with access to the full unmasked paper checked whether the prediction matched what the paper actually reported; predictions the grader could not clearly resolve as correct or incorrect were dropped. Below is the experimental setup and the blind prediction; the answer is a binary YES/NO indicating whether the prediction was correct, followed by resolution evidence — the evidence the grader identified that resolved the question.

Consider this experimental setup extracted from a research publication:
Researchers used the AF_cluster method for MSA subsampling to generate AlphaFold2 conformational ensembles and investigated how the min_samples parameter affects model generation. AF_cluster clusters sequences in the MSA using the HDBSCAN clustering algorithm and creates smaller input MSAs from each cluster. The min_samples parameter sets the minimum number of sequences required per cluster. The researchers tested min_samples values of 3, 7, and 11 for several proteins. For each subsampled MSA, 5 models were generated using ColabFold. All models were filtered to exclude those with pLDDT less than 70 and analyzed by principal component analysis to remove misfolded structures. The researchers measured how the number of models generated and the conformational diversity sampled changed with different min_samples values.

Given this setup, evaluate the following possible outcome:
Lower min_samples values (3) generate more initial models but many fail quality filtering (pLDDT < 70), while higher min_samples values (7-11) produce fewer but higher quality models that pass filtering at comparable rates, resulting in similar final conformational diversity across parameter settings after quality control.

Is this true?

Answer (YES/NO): NO